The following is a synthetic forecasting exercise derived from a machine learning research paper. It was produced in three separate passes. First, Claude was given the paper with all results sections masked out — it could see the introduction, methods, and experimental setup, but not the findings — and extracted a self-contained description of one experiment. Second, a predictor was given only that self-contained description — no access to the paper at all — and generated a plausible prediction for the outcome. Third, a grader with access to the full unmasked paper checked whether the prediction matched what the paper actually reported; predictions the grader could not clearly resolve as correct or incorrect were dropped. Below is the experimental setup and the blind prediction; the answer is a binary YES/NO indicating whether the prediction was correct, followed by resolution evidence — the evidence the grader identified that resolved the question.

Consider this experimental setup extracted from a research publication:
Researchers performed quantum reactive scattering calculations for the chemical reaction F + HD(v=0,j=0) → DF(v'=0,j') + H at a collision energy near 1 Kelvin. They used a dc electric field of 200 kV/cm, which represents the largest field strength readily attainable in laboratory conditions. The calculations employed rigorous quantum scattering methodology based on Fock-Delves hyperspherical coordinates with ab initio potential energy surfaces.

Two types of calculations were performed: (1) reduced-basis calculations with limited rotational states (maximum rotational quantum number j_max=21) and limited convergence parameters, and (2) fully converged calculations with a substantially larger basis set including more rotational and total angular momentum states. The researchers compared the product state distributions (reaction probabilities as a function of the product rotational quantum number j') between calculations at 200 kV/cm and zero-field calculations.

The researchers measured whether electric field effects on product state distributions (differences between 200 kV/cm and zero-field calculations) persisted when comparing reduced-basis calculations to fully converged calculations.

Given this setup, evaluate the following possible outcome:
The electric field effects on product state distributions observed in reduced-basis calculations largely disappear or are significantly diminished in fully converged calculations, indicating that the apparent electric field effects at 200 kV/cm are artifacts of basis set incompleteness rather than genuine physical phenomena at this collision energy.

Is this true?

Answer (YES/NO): YES